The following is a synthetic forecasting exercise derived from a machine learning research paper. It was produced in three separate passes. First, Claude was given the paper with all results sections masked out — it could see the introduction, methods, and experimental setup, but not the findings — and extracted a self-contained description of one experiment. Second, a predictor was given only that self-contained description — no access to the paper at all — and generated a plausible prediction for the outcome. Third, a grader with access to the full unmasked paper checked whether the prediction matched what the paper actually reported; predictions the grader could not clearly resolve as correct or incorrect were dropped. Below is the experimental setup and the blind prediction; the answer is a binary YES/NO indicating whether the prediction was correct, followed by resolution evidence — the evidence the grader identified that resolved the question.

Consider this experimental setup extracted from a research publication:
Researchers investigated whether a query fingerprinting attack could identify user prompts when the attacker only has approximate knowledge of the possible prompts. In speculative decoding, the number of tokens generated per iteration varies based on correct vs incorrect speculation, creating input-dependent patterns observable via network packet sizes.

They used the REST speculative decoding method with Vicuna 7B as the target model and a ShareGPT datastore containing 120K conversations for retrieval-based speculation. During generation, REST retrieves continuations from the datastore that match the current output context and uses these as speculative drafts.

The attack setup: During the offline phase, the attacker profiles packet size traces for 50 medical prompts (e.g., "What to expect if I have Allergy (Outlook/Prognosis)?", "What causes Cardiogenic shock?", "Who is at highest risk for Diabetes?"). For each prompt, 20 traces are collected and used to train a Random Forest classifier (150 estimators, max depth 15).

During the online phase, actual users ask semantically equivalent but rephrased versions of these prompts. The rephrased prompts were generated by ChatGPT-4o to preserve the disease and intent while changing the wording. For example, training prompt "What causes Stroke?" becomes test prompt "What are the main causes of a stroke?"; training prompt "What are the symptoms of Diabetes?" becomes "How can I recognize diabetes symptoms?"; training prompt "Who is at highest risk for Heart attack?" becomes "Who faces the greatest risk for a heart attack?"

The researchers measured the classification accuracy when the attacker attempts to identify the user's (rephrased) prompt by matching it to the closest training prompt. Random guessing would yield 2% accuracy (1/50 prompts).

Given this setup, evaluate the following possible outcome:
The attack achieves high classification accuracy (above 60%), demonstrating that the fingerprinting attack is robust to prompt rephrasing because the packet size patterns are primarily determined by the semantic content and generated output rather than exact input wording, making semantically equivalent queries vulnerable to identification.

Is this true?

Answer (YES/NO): NO